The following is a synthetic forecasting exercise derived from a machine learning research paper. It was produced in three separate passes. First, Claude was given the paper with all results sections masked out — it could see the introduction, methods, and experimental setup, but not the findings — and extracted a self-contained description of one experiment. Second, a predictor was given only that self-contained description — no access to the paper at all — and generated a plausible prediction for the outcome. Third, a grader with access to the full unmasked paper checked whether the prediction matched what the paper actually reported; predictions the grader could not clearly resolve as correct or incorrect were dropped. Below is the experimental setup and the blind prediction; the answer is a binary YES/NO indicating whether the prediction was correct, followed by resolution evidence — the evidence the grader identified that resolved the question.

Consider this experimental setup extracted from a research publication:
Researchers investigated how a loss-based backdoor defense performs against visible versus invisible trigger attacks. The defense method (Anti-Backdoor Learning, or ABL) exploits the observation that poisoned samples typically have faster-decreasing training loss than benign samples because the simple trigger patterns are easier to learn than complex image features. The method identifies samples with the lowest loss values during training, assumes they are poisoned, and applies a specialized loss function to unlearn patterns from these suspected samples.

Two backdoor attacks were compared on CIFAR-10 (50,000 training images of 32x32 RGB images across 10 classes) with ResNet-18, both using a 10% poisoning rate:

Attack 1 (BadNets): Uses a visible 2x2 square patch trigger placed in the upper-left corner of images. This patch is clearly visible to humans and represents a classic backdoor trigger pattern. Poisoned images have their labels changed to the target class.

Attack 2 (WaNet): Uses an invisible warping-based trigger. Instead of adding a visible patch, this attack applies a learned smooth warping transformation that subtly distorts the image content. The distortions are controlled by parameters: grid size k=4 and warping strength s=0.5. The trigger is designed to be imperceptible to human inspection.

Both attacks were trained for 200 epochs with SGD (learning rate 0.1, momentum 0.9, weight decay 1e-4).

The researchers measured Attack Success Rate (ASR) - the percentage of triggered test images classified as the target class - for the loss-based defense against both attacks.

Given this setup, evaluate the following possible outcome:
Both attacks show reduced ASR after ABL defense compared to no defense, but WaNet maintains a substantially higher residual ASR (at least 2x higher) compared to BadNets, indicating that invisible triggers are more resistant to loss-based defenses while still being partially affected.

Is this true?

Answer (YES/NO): YES